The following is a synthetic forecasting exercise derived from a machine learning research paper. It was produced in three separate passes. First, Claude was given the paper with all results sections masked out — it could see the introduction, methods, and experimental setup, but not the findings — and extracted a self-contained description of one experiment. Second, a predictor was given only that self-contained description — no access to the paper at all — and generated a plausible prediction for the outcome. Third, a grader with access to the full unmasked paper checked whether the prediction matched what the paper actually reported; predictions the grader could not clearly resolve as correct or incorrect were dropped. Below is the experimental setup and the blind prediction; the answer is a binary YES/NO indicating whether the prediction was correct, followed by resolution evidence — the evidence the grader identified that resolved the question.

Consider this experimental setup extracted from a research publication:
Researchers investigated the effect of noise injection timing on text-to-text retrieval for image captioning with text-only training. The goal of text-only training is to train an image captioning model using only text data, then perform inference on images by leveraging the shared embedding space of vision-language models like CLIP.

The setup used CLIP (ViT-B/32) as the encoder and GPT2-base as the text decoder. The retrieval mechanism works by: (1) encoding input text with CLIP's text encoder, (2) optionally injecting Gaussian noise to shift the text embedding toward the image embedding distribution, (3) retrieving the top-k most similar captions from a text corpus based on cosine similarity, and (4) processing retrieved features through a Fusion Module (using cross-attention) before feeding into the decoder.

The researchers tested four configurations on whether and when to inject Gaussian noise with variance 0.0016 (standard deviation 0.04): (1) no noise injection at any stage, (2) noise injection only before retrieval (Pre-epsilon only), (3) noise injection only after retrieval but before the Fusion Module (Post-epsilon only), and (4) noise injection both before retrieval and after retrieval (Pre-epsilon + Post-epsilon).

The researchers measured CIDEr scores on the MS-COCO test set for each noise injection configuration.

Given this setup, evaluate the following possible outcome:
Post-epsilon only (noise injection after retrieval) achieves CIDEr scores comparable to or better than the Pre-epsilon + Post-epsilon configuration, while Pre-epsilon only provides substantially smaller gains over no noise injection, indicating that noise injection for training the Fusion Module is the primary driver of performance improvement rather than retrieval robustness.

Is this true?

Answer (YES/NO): NO